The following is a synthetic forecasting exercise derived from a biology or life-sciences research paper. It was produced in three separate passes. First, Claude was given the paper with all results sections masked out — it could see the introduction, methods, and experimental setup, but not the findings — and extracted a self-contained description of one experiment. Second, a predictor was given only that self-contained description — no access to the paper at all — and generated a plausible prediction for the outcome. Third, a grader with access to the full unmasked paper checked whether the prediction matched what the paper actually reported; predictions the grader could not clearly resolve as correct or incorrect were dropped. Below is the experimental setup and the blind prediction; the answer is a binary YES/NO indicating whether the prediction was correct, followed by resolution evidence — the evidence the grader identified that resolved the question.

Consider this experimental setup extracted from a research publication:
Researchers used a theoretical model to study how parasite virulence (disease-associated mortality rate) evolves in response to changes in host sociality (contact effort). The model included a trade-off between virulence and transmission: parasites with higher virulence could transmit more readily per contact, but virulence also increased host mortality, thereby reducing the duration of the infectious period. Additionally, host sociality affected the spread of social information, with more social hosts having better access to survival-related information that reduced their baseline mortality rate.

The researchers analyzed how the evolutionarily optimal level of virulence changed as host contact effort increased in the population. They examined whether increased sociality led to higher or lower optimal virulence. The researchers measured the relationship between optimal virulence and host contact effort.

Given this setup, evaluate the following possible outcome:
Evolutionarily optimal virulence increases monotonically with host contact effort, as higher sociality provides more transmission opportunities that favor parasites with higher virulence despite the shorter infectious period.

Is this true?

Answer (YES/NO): NO